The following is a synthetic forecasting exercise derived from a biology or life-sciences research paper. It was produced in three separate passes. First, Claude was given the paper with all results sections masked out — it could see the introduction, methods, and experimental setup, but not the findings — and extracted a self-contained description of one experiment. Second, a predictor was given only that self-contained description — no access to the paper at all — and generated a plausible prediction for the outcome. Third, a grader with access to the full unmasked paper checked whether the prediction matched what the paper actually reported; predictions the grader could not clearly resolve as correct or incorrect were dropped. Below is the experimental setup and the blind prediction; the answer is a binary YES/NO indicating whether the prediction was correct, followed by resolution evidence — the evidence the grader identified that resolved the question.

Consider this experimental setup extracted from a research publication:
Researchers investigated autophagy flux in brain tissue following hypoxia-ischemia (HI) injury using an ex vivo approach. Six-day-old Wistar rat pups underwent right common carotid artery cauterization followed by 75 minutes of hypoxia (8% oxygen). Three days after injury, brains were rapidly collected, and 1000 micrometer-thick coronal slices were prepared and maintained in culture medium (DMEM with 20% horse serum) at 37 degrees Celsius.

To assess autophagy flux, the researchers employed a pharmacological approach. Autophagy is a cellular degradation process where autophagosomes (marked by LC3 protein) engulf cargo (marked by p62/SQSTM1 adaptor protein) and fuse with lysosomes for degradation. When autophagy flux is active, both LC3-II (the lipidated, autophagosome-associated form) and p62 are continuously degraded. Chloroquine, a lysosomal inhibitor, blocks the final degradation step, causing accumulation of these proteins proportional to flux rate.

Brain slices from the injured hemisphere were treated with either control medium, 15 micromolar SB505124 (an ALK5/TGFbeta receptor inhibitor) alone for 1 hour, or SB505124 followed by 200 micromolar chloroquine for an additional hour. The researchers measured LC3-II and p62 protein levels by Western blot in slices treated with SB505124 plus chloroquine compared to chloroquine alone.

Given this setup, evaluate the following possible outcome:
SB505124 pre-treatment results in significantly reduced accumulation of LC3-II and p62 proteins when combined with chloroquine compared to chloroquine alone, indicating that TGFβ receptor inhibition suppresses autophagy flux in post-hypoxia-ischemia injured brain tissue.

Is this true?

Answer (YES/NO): NO